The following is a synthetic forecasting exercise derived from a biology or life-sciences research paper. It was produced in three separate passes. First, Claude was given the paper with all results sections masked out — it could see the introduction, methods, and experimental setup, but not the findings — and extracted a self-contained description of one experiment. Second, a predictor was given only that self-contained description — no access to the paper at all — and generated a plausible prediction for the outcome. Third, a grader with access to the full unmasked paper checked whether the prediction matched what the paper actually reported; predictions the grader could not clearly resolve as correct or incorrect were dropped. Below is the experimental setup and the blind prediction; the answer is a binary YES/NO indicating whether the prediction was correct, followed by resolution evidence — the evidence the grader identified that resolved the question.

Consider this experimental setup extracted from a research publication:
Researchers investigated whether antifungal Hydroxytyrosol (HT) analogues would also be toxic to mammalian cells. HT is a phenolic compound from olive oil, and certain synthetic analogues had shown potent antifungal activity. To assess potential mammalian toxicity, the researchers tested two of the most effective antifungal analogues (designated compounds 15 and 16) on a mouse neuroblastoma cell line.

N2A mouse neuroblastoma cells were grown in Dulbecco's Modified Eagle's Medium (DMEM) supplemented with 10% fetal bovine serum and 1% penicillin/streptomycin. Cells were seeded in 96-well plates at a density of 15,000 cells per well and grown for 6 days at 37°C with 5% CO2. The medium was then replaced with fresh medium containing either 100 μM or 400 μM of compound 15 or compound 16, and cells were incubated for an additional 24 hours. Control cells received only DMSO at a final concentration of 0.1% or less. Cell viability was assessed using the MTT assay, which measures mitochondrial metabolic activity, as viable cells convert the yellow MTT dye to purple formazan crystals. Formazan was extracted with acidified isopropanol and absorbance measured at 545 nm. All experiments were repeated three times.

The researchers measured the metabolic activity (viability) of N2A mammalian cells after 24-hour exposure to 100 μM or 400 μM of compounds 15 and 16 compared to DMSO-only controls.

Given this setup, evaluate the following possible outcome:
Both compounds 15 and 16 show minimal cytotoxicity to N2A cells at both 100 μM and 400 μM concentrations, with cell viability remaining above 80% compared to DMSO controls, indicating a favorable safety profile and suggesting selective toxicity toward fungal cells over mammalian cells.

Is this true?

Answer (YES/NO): YES